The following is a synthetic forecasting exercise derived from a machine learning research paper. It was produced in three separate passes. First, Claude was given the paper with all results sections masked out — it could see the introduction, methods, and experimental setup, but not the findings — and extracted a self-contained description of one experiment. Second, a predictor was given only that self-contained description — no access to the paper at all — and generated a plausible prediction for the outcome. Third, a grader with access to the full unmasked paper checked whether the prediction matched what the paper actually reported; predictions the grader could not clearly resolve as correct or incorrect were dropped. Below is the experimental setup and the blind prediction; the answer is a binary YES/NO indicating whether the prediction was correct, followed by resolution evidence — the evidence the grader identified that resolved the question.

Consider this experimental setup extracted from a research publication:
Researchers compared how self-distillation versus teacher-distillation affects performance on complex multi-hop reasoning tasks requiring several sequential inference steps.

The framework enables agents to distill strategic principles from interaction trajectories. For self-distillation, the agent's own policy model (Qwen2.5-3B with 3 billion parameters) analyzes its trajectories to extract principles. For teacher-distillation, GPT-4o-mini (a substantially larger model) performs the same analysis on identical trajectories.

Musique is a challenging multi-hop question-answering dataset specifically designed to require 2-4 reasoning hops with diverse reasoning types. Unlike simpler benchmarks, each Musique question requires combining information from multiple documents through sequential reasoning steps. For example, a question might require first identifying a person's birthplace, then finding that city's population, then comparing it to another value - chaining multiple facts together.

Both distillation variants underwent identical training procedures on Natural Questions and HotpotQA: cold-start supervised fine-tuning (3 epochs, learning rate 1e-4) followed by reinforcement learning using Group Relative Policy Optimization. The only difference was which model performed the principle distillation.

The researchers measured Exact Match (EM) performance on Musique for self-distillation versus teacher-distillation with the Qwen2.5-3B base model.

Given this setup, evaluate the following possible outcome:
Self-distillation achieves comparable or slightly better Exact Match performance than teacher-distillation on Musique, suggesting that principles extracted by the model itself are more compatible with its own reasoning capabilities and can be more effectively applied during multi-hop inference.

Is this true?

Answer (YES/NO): YES